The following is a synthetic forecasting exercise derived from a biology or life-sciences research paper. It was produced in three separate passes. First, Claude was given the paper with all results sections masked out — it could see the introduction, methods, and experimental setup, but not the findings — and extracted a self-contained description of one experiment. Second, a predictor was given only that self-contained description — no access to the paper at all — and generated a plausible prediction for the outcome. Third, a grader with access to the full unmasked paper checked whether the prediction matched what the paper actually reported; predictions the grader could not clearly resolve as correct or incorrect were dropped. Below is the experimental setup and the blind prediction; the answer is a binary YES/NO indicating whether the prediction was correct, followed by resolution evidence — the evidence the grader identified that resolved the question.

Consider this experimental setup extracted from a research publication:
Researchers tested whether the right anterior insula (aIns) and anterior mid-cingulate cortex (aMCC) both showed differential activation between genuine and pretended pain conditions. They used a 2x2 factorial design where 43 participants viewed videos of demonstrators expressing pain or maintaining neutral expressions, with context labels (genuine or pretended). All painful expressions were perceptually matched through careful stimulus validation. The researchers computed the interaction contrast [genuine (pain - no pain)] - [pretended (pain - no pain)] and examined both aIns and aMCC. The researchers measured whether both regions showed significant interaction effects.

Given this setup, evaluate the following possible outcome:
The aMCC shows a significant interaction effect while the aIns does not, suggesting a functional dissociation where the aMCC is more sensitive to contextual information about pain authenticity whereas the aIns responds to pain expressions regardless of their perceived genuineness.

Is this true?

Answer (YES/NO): NO